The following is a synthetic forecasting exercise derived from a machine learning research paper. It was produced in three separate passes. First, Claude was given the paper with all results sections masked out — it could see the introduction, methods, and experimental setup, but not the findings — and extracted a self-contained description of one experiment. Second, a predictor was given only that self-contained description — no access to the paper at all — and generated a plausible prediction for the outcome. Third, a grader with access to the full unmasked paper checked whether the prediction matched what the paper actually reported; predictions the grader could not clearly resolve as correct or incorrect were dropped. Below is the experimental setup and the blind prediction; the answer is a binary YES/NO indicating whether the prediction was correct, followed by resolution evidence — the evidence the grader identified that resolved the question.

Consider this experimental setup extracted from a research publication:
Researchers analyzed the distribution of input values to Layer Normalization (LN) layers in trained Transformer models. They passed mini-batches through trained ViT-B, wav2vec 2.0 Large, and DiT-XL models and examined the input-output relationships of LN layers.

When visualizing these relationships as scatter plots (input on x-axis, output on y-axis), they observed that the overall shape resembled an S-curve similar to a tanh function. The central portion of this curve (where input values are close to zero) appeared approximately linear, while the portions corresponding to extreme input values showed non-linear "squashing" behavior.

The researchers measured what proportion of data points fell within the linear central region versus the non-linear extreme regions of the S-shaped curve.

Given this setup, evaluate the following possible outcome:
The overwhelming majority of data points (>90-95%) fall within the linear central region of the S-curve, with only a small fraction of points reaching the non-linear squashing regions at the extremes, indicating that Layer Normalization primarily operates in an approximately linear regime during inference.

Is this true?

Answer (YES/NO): YES